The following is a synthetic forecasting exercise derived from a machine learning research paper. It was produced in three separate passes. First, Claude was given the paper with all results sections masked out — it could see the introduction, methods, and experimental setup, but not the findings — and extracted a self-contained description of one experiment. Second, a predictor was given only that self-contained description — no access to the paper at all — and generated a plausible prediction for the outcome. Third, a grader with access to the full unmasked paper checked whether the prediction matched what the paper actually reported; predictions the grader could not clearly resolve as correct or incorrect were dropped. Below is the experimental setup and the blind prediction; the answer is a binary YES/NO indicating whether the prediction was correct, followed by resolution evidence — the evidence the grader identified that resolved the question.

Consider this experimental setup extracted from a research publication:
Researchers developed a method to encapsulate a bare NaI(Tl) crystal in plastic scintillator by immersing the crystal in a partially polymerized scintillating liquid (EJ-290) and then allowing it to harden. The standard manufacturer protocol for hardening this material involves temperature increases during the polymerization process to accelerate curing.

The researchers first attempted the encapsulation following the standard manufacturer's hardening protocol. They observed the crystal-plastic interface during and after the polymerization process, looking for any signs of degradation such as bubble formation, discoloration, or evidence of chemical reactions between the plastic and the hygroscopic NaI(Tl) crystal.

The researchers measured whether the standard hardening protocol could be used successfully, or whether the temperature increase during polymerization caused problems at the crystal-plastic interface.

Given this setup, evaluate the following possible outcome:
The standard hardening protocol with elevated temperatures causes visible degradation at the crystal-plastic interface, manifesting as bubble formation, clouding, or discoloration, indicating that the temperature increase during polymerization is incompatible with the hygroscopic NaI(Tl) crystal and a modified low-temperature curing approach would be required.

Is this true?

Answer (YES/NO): YES